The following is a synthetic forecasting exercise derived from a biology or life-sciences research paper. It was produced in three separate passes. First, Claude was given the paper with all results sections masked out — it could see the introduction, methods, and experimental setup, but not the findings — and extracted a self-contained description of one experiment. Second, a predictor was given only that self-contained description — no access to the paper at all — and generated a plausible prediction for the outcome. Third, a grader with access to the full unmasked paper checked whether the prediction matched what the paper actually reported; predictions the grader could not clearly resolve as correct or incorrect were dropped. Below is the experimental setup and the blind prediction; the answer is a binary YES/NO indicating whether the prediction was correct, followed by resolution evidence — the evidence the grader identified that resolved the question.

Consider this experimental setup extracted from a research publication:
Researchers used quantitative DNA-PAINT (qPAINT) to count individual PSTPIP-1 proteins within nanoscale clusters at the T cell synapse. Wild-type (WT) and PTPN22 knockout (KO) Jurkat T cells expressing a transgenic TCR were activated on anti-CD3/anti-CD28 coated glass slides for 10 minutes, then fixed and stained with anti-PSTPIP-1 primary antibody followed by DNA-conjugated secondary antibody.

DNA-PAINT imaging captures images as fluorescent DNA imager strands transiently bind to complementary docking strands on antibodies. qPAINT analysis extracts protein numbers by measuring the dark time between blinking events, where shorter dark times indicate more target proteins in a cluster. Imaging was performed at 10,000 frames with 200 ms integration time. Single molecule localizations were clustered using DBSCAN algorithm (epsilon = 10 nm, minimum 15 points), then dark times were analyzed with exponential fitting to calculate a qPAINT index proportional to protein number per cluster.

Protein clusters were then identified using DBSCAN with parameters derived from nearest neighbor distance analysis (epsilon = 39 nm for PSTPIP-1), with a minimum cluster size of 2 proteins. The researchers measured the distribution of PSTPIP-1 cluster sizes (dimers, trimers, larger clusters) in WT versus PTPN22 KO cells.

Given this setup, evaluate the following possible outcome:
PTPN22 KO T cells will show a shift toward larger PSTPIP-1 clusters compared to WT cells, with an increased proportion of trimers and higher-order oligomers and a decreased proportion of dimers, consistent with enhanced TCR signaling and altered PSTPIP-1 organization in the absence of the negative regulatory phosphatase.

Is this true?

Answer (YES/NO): NO